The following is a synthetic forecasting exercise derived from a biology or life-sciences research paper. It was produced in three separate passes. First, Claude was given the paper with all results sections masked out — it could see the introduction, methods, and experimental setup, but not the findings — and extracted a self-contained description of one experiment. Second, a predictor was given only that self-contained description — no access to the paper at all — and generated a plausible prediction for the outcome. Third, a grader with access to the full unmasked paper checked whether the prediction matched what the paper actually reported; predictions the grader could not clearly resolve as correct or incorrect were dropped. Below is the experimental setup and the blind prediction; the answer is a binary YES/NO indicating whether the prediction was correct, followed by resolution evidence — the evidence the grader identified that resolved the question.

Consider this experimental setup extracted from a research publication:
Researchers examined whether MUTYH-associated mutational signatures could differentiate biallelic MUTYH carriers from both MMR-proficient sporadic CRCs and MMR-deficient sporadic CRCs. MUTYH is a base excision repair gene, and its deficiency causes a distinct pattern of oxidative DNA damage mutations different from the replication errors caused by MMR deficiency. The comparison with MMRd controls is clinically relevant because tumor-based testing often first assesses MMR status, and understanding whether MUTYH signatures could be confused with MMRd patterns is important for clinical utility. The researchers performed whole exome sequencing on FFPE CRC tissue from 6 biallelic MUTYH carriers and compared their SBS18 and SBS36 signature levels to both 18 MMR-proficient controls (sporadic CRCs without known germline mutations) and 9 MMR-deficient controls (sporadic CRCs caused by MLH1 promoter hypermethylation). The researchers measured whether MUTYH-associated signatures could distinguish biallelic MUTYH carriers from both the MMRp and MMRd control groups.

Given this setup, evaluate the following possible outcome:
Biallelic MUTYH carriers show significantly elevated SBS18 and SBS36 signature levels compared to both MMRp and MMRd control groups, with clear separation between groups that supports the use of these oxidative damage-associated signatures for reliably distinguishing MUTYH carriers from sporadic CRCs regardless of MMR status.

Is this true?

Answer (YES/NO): YES